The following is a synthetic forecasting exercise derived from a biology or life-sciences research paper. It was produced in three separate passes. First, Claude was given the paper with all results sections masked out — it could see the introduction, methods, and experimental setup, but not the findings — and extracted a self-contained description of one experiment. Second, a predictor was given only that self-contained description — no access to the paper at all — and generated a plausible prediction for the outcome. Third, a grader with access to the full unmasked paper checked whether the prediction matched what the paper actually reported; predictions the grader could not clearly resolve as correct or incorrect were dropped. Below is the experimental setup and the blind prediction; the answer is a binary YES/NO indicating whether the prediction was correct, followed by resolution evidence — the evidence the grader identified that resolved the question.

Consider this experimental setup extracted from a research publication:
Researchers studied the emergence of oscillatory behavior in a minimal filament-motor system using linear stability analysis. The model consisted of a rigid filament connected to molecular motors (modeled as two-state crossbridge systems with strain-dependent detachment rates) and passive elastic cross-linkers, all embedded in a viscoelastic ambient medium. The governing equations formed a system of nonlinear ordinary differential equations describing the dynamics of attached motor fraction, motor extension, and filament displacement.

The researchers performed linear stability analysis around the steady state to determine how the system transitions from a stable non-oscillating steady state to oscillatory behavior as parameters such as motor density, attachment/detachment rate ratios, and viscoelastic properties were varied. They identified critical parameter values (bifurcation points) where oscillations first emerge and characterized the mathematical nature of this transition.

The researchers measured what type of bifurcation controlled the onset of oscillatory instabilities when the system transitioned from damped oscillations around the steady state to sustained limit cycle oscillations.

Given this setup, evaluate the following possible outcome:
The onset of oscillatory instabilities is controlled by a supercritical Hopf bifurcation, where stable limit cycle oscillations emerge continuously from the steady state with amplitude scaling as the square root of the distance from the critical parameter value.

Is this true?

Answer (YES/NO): YES